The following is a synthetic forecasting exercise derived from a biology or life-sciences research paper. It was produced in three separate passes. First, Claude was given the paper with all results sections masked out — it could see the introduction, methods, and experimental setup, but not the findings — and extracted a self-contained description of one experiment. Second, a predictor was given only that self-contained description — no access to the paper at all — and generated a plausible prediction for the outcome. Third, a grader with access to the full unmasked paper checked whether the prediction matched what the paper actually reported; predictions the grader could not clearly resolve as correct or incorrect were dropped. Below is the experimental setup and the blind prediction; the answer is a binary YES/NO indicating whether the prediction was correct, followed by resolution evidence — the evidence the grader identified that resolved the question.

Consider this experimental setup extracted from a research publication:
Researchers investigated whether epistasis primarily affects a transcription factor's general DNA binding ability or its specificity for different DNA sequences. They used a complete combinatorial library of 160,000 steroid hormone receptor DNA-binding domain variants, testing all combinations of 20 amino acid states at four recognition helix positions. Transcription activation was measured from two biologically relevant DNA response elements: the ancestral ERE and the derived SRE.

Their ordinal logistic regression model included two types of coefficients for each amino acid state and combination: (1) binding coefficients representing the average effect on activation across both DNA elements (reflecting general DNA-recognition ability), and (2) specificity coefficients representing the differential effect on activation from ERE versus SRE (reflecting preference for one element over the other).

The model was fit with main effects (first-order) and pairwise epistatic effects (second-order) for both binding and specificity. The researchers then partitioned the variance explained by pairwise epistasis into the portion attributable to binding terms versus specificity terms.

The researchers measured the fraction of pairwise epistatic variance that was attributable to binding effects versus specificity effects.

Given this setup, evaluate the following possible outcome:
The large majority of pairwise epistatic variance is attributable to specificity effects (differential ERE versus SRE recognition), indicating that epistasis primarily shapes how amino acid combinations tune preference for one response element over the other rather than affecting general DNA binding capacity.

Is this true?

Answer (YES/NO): YES